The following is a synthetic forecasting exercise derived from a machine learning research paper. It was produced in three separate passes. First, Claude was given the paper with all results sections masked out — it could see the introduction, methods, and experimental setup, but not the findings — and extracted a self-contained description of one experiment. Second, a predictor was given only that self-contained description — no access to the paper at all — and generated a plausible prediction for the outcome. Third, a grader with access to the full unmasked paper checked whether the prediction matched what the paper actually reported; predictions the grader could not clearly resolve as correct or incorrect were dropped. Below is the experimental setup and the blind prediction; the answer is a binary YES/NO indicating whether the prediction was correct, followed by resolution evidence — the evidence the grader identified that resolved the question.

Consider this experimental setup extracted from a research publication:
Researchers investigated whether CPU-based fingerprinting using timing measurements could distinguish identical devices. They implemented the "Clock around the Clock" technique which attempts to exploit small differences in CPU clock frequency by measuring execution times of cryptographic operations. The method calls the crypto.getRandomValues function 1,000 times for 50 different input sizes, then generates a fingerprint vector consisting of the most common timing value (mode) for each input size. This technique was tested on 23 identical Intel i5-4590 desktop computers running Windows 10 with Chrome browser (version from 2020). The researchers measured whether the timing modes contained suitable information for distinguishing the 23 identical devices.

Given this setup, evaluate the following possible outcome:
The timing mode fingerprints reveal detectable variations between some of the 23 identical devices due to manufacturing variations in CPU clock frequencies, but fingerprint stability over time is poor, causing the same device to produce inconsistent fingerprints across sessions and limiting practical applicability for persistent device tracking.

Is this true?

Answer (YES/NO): NO